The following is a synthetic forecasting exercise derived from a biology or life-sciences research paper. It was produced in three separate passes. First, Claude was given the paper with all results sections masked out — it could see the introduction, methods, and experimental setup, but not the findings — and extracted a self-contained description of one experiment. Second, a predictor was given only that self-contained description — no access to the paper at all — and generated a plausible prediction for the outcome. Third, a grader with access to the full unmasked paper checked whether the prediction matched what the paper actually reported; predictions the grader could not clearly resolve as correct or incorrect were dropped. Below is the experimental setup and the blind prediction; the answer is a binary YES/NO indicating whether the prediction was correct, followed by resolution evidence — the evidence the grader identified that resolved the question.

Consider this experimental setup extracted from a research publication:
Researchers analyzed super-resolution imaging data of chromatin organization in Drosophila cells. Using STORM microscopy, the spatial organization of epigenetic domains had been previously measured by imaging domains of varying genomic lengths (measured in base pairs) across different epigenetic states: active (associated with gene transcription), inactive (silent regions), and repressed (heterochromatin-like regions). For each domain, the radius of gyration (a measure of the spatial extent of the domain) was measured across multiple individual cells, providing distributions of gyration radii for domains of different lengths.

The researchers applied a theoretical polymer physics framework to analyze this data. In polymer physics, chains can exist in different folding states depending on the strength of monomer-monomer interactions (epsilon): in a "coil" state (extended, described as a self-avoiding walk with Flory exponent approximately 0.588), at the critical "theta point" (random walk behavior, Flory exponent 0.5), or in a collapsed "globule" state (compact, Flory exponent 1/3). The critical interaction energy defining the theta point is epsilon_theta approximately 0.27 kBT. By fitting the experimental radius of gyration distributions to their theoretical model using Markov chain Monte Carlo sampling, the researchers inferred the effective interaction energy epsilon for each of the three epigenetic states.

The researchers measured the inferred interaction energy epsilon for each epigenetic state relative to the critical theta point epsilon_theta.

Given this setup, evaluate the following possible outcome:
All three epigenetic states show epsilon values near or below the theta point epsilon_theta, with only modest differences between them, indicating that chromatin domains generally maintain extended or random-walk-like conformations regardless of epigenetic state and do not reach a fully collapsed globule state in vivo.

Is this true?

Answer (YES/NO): NO